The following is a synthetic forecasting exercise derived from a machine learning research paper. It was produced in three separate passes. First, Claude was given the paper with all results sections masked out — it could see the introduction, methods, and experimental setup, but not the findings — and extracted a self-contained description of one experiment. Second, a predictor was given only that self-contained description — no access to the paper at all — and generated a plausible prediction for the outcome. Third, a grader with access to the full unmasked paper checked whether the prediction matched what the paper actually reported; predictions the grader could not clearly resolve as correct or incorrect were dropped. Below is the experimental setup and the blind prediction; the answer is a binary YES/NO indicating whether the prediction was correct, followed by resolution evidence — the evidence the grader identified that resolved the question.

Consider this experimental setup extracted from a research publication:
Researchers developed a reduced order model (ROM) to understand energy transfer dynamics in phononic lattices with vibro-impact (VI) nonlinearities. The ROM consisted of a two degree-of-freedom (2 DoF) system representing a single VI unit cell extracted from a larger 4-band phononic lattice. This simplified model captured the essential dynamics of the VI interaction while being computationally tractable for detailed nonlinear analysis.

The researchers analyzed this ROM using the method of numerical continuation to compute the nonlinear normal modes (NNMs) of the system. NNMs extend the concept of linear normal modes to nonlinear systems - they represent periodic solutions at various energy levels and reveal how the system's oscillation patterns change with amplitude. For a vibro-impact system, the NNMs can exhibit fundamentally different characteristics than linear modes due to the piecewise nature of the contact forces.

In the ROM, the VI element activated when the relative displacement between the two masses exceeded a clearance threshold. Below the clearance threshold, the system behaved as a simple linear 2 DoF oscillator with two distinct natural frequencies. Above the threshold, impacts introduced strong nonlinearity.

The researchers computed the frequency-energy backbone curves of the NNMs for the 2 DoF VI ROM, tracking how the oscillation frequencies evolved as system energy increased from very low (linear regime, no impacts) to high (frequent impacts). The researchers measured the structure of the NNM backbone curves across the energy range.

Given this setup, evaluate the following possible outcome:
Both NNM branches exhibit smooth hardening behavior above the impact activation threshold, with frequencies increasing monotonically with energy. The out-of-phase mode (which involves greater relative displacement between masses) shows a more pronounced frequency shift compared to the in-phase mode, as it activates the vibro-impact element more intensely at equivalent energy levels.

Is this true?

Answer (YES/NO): NO